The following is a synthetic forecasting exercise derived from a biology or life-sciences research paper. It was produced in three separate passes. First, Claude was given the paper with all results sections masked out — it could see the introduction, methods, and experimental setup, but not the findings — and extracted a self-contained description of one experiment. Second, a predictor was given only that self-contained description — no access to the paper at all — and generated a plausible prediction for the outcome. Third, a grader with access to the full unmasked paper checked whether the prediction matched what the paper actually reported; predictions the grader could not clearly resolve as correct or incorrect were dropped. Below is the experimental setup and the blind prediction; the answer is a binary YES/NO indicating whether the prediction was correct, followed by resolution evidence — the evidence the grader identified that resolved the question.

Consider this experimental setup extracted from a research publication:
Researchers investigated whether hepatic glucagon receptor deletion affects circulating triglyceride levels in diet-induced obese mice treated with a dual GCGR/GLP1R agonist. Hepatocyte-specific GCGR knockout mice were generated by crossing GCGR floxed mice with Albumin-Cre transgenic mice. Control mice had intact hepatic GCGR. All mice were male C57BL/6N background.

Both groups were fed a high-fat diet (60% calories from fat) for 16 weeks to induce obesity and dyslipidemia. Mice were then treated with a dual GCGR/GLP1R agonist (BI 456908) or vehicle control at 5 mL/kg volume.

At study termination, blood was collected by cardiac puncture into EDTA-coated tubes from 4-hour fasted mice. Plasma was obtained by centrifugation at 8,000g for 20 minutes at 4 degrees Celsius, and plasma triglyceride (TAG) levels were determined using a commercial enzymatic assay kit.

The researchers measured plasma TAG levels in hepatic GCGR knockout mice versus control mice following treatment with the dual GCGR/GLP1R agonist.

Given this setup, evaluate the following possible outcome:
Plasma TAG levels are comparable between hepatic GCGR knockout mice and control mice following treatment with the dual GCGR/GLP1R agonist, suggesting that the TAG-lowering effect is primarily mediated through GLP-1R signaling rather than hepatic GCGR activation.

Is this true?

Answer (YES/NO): NO